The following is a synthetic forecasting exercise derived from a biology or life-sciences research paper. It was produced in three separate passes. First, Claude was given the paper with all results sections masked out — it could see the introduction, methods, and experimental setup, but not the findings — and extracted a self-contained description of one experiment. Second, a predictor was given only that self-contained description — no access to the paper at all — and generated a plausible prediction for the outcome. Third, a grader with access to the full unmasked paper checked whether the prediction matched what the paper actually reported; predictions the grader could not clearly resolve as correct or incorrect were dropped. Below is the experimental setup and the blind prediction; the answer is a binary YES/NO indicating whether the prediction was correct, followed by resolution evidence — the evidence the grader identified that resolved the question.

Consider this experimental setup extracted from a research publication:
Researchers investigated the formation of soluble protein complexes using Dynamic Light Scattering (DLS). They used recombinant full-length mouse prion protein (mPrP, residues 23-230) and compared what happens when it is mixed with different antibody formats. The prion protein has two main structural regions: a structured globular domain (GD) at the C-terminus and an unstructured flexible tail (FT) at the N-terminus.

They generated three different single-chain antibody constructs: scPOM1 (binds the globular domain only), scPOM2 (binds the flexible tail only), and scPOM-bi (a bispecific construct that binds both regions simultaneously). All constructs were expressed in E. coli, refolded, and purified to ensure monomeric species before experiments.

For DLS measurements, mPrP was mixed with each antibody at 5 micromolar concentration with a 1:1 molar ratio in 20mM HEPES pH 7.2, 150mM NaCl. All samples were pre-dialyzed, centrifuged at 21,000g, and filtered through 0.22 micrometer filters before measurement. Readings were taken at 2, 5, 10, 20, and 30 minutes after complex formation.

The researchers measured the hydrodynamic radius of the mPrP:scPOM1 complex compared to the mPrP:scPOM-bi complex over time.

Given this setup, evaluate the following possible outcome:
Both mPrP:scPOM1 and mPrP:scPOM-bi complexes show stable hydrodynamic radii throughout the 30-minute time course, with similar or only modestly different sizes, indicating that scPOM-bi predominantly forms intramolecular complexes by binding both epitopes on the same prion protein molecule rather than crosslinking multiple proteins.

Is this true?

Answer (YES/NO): NO